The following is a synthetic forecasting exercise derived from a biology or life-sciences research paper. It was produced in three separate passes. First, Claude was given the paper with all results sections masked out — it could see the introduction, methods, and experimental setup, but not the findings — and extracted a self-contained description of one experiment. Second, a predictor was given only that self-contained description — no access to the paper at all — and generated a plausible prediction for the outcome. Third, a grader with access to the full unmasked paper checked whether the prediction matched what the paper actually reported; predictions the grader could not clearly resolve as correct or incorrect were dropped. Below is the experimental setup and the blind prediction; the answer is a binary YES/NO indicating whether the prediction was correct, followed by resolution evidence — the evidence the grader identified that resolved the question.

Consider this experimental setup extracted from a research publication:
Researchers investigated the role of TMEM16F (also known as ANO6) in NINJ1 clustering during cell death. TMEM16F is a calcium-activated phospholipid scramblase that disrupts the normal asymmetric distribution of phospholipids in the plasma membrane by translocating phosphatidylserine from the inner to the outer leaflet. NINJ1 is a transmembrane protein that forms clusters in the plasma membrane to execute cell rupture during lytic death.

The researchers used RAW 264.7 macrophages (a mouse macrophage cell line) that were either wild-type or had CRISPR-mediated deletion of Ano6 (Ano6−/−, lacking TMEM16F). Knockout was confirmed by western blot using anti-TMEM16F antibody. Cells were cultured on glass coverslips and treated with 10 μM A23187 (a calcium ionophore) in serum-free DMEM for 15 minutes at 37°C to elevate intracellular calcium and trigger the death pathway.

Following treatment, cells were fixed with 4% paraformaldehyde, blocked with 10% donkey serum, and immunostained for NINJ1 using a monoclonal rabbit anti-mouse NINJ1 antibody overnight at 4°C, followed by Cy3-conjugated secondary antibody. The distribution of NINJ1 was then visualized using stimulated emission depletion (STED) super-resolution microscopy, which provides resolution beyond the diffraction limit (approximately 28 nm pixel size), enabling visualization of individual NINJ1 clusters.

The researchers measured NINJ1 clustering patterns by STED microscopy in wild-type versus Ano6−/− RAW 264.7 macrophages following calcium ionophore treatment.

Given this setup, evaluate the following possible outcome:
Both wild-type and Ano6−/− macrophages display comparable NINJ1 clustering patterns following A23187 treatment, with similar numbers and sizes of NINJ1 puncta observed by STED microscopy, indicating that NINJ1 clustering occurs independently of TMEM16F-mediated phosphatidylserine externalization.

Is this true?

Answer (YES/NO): NO